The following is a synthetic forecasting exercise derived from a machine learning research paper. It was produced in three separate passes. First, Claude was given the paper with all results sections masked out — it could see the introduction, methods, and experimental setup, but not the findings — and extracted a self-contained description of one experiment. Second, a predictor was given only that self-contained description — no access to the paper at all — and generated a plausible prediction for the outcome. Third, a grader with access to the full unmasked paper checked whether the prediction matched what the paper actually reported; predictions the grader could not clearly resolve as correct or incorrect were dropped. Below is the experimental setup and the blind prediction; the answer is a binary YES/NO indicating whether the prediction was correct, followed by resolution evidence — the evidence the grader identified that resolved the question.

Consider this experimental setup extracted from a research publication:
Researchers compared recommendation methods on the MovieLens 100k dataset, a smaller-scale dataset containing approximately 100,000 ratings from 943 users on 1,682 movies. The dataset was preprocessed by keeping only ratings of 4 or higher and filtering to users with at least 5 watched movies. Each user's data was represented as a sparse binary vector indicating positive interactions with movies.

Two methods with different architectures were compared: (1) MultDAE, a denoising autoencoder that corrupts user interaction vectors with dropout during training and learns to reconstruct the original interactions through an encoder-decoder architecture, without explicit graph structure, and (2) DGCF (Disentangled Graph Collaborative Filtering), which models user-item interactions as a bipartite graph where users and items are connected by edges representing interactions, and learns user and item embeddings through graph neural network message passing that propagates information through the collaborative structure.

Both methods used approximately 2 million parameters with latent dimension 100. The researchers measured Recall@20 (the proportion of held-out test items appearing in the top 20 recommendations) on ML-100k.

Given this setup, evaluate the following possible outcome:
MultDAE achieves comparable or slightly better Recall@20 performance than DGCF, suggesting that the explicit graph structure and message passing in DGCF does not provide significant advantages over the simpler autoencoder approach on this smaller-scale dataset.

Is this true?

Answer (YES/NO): NO